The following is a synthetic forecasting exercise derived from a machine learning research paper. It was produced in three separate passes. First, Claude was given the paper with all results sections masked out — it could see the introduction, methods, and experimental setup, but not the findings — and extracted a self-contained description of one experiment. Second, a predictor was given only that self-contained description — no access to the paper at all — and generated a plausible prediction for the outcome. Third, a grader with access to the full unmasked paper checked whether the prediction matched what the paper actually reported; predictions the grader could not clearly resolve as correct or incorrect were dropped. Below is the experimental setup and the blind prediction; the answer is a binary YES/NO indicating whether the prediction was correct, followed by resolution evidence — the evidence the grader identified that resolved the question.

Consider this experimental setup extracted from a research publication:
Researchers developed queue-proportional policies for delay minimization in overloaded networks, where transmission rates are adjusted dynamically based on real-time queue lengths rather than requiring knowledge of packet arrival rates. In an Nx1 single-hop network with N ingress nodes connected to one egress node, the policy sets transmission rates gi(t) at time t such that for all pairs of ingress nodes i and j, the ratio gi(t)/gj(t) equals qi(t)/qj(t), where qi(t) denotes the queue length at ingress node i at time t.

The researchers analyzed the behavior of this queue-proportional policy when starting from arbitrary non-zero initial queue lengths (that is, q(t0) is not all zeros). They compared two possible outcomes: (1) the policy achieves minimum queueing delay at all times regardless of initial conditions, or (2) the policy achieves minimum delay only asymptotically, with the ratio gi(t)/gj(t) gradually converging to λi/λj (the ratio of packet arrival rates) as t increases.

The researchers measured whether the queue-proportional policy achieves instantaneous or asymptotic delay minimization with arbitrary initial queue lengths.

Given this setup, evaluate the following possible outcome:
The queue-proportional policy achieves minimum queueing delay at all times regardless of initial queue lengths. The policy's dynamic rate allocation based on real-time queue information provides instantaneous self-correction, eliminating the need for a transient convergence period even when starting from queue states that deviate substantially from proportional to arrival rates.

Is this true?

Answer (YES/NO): NO